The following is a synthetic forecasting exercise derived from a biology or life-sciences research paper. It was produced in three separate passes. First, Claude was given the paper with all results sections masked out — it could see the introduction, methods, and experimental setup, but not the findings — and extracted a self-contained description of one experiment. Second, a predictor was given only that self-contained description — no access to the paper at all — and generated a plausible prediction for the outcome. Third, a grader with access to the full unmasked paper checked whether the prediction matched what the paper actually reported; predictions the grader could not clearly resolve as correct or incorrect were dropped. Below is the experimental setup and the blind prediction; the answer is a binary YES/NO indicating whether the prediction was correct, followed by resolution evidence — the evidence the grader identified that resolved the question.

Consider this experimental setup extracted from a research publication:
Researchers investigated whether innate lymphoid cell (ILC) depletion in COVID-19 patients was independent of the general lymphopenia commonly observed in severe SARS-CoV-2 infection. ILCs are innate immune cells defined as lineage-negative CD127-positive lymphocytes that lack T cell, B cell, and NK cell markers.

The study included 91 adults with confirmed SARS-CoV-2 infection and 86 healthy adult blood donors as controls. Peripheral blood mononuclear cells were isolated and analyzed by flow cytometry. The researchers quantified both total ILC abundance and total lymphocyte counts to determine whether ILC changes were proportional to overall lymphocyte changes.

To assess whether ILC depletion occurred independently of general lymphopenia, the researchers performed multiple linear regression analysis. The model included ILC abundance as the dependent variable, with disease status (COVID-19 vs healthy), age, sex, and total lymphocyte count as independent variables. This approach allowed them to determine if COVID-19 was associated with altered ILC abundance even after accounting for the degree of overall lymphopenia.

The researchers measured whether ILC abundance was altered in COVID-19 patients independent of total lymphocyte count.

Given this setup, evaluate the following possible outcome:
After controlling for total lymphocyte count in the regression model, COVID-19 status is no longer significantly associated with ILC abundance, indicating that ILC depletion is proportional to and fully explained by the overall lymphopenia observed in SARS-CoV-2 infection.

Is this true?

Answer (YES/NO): NO